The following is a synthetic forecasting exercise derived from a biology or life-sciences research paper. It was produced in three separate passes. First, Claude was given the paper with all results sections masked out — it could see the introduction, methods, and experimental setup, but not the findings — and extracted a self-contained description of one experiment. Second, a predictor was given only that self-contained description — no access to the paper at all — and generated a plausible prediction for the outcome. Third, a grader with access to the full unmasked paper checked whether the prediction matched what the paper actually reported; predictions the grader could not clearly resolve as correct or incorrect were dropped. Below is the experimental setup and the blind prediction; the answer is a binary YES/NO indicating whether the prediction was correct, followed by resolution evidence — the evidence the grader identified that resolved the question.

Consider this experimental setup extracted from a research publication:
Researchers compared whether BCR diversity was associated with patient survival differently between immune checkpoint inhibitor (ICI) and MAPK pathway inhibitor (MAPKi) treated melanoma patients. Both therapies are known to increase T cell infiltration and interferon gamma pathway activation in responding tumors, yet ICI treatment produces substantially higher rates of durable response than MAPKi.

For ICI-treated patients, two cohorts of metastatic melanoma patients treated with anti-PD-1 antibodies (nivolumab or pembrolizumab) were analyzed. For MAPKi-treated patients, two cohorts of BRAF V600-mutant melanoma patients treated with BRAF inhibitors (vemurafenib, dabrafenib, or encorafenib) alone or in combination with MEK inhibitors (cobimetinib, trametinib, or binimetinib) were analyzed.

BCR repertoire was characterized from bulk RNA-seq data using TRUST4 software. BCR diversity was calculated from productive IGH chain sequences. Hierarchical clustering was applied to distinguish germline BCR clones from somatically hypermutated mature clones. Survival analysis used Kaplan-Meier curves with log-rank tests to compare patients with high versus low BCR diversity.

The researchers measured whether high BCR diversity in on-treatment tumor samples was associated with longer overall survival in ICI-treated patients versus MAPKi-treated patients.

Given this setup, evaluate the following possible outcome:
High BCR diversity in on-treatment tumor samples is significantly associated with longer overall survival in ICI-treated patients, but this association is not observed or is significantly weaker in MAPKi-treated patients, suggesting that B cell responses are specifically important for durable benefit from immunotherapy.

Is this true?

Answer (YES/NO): YES